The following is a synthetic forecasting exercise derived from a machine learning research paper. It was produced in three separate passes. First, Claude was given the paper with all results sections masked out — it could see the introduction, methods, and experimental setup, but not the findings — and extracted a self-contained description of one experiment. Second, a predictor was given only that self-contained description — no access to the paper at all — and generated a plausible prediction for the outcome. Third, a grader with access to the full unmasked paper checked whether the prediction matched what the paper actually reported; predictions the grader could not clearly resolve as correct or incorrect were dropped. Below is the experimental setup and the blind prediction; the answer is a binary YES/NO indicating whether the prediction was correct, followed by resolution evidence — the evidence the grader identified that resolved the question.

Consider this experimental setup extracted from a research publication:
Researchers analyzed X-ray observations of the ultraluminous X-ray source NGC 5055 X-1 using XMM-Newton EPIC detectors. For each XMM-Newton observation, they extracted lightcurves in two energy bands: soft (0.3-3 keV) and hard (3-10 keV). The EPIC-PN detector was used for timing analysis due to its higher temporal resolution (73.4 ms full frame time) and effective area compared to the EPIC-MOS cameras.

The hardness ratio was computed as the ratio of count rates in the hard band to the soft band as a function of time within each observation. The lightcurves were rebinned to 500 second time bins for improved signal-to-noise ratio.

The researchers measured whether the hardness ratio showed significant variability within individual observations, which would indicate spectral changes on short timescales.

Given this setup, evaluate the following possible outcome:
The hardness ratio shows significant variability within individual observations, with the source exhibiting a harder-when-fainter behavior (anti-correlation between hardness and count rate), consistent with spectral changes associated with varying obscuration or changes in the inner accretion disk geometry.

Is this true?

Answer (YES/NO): NO